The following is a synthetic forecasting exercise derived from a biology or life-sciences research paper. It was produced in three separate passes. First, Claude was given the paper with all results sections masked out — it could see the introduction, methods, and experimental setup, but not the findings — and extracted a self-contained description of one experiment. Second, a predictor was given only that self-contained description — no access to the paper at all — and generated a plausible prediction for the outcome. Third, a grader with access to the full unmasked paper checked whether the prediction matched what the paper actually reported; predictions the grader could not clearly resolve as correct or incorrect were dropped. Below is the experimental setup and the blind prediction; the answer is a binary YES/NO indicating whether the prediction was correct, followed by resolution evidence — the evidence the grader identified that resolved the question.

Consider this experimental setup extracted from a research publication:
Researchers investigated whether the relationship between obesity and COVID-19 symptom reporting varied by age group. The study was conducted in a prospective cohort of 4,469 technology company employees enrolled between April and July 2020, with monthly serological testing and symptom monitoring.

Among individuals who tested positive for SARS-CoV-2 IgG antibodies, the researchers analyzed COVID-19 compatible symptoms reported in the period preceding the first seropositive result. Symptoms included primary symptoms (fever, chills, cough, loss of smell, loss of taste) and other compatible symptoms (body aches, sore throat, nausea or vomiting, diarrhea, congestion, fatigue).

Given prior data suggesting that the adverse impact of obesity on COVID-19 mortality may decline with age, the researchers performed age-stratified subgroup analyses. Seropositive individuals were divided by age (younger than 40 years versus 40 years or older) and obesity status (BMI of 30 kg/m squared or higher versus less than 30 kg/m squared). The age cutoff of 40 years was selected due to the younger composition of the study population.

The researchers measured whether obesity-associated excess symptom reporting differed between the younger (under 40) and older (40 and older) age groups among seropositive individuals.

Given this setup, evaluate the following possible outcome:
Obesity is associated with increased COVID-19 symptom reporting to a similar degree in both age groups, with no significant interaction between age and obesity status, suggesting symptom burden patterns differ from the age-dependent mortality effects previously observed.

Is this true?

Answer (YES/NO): NO